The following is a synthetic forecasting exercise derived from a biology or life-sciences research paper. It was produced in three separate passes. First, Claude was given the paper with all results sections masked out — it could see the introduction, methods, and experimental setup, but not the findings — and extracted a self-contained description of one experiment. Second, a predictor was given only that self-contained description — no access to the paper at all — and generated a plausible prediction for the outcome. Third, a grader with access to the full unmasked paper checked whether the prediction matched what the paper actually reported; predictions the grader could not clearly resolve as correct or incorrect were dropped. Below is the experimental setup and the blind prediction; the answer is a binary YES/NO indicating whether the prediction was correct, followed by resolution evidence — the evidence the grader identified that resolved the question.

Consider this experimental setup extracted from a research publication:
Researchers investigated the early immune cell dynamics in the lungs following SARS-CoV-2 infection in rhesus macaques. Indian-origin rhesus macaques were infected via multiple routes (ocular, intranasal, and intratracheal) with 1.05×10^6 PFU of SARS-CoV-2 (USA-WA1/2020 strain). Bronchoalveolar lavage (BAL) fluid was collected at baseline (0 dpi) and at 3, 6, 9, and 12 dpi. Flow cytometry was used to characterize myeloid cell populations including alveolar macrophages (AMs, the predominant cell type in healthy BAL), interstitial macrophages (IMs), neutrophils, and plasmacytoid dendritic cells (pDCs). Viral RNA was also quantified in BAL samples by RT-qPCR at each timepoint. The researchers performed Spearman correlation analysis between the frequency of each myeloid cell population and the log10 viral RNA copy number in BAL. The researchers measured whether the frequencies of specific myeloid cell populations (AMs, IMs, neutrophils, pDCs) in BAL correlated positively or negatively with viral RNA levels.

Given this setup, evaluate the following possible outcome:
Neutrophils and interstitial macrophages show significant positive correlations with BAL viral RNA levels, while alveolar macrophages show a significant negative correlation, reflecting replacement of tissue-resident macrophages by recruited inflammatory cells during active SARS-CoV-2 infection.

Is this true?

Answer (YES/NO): NO